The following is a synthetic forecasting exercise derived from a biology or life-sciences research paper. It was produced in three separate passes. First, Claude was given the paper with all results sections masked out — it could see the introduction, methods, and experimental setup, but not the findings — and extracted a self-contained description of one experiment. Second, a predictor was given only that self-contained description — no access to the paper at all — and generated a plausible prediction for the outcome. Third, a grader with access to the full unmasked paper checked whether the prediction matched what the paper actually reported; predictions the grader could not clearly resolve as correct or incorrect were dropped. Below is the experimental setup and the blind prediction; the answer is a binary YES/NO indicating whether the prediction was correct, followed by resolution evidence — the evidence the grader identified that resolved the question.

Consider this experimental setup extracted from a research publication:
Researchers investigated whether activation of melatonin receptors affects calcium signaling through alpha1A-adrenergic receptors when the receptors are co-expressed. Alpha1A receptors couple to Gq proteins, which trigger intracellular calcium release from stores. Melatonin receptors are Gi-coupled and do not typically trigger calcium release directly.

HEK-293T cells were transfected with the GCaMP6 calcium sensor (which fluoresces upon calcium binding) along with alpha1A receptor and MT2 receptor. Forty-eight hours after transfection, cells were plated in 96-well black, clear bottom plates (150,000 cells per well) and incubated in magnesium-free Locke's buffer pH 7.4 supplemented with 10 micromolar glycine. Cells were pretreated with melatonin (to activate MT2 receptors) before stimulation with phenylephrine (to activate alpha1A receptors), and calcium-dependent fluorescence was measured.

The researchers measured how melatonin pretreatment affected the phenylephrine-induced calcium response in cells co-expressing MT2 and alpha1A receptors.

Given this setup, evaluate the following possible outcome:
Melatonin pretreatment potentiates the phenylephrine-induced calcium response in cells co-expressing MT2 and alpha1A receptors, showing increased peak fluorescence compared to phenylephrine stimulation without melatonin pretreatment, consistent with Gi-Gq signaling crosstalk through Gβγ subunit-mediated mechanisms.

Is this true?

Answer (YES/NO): NO